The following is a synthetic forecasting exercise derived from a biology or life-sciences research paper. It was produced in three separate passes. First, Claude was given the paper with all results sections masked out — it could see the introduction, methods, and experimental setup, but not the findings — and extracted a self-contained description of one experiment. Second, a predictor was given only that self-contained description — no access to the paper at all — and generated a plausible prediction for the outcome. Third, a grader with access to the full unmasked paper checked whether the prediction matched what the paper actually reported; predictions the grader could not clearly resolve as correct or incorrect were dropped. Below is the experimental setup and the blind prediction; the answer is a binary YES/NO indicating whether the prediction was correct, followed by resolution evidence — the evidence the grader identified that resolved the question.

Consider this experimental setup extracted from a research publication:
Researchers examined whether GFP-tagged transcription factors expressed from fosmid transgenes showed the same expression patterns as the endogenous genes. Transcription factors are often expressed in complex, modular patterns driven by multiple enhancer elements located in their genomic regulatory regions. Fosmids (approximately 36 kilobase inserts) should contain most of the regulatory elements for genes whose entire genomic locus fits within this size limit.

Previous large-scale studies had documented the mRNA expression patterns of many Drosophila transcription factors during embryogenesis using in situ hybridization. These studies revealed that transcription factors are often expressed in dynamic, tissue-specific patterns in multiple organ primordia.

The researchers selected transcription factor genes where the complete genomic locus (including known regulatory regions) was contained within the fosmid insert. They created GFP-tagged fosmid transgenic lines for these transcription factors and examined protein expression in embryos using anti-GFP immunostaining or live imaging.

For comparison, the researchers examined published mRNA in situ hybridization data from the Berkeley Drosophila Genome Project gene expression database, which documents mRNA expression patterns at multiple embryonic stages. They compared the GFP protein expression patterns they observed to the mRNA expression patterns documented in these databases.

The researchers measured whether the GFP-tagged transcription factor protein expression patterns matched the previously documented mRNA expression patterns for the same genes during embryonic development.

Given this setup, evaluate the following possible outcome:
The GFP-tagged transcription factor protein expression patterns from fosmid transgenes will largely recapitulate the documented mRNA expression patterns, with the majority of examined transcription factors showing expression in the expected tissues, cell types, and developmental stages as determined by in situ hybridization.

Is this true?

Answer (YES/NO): YES